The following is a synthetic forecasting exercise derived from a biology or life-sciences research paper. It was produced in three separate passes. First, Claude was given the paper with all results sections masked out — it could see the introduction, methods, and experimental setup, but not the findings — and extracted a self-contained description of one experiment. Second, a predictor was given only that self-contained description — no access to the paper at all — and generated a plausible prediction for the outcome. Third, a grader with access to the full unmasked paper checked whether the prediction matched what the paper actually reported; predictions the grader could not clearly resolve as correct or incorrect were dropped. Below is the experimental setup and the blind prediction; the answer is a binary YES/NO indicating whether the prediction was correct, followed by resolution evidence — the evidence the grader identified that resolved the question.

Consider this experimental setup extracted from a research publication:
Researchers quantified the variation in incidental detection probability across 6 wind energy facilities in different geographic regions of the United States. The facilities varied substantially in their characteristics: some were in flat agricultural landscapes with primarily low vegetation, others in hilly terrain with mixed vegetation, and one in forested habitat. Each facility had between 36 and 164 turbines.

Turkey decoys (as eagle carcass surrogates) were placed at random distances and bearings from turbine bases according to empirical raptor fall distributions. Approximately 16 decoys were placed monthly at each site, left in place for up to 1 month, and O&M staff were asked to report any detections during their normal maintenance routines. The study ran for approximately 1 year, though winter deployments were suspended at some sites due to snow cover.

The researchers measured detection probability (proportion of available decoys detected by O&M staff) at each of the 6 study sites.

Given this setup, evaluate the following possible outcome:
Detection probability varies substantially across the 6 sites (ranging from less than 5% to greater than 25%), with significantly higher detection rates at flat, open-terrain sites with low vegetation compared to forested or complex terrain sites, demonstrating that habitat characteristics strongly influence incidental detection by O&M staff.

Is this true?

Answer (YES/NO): NO